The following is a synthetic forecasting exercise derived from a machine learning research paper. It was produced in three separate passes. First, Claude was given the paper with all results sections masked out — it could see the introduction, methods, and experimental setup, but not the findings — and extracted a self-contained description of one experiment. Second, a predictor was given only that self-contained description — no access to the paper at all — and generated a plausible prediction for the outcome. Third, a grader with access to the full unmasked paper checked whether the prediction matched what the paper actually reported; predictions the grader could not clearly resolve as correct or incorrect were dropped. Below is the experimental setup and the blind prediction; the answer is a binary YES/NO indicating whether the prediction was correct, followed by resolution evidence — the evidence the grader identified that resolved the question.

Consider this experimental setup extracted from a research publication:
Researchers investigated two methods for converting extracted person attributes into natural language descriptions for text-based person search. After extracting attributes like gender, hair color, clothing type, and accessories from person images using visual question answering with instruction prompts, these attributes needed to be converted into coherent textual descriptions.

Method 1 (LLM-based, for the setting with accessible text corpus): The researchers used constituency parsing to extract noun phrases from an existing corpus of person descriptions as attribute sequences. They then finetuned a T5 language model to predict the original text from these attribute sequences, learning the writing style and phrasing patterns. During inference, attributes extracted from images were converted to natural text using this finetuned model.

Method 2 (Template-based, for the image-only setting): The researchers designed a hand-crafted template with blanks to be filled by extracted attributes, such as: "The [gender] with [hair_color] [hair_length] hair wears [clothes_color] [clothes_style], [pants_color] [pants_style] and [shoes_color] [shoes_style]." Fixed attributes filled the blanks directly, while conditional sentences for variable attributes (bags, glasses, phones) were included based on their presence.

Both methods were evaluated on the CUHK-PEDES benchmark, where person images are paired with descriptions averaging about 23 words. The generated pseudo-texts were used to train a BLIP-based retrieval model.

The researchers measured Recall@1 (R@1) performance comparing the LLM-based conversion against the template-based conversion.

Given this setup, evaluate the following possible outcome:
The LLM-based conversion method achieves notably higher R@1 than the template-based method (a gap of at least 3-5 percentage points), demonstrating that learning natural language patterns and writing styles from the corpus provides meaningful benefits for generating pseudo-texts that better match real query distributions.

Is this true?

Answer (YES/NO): NO